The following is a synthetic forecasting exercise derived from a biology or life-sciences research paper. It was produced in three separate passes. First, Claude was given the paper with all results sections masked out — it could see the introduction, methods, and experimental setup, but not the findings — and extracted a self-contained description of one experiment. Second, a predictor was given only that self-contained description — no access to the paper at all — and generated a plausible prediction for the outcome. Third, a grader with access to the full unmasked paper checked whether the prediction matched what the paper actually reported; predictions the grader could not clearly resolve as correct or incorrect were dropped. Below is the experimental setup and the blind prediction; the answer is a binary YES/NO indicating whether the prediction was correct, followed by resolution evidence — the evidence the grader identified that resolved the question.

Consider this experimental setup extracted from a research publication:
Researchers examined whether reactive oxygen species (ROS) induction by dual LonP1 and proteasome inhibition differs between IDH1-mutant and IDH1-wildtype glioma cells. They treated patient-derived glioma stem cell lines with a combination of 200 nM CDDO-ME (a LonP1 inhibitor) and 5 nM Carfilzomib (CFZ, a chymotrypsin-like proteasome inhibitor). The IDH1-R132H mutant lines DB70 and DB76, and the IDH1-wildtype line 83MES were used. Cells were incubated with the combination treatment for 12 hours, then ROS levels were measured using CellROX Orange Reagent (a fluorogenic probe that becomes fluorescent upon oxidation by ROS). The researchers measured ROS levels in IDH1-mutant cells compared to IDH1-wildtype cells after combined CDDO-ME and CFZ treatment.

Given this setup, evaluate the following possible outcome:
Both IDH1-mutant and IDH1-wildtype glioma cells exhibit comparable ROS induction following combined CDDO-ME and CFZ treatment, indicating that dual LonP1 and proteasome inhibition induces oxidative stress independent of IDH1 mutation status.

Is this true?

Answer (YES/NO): NO